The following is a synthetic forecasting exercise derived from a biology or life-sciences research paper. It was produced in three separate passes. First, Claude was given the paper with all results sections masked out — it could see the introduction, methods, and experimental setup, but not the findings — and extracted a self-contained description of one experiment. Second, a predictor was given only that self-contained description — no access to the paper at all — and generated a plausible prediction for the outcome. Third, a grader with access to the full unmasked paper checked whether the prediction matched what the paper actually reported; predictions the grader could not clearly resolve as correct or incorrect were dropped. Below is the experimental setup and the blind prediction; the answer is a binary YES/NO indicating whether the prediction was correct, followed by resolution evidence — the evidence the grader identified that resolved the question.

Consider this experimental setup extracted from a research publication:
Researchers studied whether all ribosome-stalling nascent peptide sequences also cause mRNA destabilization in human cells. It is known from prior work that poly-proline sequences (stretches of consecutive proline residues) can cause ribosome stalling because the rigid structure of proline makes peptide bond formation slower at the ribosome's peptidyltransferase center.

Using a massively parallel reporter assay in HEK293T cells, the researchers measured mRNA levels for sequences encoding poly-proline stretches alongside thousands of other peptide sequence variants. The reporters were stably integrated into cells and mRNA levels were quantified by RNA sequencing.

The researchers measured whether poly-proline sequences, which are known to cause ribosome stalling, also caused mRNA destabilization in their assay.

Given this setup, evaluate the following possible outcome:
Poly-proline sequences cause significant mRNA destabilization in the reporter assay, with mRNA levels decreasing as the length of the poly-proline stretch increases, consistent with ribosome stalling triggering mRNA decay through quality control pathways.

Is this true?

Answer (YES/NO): NO